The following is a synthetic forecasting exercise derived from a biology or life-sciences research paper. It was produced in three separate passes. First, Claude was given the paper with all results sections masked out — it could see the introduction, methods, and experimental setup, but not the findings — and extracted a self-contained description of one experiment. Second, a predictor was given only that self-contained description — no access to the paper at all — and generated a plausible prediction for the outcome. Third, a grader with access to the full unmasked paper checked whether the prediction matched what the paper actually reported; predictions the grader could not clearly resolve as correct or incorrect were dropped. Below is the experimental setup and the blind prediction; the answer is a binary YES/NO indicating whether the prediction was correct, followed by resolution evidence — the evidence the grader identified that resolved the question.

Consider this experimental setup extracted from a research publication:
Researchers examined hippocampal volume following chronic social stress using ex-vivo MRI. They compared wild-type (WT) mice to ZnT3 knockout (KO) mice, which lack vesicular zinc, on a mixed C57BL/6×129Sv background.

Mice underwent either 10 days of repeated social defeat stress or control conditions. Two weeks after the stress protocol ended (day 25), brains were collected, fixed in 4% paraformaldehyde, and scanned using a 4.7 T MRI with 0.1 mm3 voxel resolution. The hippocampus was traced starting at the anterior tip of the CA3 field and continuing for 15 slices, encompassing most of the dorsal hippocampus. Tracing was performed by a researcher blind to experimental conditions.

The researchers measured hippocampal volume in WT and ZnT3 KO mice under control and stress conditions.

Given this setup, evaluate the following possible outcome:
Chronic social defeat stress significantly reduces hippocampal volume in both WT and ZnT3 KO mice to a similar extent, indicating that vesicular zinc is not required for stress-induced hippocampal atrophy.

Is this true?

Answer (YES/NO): NO